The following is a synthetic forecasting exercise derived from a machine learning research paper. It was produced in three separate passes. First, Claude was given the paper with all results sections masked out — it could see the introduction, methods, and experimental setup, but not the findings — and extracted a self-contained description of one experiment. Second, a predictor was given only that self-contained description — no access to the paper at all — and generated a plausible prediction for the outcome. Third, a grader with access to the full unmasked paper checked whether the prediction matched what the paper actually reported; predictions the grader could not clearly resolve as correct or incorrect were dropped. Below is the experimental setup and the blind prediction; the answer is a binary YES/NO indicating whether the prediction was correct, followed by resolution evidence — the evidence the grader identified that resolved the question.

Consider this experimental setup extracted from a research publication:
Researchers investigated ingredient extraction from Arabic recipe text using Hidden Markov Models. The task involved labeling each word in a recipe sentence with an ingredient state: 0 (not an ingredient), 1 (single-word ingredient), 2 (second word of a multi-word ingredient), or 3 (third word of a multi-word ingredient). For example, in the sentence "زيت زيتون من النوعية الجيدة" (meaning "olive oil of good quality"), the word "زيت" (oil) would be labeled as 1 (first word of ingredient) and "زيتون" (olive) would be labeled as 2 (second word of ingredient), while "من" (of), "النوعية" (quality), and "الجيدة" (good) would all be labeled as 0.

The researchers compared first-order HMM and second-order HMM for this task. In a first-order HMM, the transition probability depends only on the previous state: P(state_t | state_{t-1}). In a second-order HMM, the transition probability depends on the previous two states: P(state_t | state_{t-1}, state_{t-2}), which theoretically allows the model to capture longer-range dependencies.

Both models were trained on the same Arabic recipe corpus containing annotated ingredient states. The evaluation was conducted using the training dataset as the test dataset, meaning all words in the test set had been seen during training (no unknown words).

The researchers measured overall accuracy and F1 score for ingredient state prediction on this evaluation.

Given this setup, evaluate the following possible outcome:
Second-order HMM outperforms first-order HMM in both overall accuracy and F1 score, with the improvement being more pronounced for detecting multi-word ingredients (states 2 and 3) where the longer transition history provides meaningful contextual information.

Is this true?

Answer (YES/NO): NO